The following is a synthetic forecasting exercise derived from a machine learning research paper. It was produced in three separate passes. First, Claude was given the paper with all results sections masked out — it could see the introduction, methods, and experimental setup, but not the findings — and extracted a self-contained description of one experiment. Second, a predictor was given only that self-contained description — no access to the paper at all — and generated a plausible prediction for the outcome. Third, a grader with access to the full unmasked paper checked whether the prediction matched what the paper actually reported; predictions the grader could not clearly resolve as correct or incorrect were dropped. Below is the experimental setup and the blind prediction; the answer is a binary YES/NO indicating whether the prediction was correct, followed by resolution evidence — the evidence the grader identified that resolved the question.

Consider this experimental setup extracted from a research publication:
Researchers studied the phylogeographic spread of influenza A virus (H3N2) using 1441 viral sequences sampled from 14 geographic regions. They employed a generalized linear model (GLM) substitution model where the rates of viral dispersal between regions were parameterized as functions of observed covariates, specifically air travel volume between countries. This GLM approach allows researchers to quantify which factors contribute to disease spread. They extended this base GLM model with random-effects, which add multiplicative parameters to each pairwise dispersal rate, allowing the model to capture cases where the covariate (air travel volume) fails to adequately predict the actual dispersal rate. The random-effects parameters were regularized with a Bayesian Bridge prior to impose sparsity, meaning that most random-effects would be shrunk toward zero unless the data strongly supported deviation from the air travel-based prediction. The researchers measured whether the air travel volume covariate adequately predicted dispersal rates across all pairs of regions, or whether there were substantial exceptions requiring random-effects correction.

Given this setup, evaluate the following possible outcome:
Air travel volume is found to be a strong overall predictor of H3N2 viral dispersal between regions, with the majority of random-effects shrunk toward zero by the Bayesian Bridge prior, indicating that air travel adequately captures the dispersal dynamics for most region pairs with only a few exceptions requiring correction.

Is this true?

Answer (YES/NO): YES